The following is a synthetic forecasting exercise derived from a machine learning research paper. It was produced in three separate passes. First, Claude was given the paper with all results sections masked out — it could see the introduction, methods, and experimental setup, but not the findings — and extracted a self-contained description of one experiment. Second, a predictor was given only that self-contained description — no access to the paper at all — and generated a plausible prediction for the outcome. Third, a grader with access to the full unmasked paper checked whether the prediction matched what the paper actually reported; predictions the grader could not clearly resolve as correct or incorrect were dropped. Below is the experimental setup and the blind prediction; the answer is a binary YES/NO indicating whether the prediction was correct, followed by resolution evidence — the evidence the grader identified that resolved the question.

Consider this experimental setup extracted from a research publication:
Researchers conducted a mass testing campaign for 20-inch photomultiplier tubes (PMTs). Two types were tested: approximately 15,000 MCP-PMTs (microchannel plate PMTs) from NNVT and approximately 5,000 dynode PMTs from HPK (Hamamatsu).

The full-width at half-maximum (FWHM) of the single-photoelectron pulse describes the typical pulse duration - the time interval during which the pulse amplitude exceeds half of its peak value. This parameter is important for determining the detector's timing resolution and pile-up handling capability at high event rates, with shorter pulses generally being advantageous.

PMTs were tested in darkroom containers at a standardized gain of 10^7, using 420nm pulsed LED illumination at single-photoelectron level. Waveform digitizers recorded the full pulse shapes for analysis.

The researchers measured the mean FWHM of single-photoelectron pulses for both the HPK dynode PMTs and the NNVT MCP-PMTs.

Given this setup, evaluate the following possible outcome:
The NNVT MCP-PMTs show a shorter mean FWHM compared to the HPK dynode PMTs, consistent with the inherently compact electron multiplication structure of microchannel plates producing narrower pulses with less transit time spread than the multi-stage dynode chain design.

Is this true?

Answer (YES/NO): YES